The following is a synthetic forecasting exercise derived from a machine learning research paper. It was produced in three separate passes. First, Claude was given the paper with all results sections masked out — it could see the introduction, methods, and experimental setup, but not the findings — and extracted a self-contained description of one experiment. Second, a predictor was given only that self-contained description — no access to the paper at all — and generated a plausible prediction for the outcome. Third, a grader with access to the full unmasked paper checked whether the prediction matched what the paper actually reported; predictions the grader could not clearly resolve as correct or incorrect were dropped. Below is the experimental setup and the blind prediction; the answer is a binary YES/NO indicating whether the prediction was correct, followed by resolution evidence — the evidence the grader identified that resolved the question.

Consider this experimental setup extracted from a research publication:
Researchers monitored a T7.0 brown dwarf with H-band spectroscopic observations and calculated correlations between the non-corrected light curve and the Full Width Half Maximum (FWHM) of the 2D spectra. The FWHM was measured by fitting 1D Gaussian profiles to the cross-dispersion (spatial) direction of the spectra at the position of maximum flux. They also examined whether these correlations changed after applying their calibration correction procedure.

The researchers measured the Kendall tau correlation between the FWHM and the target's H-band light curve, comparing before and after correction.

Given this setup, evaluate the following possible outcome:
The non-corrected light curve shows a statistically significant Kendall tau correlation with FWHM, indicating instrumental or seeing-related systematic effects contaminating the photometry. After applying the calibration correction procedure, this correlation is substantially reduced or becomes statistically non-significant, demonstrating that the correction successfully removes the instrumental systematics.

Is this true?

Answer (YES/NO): NO